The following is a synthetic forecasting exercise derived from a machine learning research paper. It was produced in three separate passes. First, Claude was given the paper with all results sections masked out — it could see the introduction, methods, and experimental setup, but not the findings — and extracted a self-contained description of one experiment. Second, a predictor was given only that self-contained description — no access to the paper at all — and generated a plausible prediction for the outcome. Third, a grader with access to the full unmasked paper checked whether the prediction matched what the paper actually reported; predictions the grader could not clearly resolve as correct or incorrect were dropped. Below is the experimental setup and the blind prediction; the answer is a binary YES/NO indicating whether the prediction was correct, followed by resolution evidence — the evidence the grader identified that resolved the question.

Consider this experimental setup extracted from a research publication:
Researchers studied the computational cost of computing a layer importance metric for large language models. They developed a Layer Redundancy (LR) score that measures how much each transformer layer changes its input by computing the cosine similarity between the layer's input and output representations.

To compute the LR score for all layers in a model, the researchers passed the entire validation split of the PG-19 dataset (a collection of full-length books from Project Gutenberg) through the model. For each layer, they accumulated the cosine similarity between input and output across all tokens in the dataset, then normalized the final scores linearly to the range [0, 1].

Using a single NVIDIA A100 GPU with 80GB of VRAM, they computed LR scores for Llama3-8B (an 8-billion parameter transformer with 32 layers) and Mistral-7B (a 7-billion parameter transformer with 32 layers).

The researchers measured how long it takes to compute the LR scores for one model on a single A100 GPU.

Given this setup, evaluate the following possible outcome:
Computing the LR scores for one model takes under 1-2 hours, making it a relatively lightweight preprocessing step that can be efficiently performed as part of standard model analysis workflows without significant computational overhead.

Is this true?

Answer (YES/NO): YES